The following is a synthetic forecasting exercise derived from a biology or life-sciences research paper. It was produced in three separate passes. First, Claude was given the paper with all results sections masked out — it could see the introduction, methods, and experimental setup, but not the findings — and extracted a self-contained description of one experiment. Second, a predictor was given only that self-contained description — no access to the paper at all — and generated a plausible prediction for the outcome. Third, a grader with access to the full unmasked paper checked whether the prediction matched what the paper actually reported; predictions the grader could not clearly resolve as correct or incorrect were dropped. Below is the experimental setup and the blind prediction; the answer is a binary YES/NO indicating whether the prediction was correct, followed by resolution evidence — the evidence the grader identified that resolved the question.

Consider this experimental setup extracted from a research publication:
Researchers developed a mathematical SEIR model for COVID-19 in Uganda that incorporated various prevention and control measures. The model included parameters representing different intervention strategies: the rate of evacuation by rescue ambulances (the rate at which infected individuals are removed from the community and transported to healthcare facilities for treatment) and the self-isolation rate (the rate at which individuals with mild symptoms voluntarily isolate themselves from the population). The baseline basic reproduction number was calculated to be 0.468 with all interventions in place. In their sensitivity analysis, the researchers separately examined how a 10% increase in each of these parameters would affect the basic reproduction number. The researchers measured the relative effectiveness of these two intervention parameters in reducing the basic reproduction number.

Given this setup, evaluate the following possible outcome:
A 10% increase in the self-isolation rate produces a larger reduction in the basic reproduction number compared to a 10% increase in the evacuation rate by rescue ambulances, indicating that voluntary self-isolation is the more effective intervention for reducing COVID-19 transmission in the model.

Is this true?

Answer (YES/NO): NO